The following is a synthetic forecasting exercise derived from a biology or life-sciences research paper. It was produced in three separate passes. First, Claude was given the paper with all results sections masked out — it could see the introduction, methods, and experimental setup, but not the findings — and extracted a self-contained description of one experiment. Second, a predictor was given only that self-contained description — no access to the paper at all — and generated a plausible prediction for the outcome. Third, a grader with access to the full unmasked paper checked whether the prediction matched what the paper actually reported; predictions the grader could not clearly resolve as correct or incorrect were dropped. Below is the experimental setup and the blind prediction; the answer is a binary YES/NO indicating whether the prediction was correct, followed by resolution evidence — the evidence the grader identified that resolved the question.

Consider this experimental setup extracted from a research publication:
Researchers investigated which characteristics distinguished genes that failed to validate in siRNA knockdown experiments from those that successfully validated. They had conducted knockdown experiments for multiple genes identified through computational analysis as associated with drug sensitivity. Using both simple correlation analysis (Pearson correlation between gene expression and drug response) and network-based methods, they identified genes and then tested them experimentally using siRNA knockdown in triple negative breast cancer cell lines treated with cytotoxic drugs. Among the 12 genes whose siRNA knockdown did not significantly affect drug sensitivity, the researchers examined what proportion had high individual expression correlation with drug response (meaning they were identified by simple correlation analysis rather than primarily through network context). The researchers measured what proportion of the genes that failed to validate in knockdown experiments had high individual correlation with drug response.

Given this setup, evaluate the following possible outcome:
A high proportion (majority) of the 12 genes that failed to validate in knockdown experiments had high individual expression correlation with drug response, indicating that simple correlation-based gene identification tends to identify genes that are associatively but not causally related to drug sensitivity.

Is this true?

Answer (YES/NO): YES